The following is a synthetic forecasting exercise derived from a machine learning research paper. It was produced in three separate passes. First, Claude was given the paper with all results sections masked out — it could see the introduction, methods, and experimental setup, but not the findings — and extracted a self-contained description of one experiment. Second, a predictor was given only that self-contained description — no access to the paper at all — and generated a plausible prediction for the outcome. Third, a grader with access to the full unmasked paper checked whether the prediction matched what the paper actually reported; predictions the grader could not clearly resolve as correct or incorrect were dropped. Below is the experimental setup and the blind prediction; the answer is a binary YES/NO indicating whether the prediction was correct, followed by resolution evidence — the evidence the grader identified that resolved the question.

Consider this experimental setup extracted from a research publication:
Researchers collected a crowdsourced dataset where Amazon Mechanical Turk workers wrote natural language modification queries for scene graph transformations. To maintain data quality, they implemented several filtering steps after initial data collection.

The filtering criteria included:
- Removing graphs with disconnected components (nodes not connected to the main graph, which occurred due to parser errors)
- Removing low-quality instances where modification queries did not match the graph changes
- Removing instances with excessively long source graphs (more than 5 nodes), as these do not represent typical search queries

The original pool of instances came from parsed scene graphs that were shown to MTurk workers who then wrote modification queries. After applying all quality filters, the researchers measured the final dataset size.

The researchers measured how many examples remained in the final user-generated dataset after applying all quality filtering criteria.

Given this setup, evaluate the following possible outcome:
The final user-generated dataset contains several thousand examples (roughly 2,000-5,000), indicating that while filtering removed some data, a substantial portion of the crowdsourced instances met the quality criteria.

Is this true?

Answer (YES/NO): NO